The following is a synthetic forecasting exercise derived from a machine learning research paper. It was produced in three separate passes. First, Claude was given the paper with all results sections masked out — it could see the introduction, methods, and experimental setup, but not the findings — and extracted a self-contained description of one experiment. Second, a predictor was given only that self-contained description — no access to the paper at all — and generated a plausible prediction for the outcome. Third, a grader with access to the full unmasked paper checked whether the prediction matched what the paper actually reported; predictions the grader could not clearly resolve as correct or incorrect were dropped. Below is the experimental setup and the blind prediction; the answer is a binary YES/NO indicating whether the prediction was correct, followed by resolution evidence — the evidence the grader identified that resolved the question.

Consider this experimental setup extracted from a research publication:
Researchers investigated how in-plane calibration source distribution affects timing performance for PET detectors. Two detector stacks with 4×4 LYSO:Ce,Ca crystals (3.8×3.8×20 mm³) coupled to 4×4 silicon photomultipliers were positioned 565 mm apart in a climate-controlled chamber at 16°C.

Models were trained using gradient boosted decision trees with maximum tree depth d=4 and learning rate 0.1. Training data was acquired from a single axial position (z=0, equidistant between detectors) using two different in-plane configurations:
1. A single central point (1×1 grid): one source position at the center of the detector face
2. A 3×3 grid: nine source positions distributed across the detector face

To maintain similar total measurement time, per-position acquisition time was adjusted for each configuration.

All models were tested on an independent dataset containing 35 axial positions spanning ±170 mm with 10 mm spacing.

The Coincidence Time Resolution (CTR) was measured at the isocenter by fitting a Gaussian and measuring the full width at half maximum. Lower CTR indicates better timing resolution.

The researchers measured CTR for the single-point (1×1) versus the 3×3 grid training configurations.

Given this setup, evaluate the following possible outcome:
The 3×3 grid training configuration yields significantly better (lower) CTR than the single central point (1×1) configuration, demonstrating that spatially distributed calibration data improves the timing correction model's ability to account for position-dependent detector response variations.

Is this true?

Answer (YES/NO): NO